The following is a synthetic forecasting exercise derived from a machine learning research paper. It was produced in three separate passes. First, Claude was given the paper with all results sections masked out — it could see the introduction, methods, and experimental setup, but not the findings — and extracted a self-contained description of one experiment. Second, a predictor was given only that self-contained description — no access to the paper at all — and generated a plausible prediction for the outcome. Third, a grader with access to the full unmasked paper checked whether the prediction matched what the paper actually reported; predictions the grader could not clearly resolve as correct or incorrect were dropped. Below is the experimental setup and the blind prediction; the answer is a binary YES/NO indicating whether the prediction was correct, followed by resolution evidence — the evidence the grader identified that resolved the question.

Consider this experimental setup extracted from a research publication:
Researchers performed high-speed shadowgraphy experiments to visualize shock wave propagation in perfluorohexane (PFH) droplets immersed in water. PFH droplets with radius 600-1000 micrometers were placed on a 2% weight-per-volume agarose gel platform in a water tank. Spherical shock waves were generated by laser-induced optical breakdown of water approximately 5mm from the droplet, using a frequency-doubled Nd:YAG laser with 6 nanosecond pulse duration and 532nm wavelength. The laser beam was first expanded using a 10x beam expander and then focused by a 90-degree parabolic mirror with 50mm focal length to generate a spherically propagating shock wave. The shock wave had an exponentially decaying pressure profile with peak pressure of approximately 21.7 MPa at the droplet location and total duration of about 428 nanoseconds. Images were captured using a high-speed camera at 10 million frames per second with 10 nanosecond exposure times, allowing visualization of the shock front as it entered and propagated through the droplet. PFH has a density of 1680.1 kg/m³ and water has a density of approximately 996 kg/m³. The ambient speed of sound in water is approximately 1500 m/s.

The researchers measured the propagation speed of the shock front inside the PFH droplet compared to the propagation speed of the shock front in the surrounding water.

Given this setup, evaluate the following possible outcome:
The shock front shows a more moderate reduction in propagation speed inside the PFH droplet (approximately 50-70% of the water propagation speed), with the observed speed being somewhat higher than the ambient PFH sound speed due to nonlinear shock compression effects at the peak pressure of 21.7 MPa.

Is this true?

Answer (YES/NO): NO